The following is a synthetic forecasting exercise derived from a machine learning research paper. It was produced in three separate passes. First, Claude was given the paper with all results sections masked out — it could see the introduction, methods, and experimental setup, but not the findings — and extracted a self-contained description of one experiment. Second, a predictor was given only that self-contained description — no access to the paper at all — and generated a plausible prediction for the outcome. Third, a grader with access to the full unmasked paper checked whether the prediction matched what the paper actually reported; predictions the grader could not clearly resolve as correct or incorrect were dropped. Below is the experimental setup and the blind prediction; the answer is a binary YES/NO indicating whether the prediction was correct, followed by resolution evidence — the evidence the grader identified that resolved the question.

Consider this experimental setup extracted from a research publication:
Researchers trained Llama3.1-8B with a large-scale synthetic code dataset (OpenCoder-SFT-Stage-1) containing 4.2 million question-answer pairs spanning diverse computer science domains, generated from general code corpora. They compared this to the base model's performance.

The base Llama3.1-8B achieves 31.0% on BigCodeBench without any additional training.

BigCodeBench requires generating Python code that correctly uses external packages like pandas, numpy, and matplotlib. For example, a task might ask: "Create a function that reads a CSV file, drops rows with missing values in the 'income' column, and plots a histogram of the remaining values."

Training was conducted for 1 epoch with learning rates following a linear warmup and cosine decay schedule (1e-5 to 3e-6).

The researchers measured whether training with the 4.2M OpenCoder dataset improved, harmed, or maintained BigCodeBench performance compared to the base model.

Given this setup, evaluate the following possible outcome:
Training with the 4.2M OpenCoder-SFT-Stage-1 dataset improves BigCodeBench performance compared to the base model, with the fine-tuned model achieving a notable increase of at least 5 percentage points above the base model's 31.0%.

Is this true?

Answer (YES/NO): NO